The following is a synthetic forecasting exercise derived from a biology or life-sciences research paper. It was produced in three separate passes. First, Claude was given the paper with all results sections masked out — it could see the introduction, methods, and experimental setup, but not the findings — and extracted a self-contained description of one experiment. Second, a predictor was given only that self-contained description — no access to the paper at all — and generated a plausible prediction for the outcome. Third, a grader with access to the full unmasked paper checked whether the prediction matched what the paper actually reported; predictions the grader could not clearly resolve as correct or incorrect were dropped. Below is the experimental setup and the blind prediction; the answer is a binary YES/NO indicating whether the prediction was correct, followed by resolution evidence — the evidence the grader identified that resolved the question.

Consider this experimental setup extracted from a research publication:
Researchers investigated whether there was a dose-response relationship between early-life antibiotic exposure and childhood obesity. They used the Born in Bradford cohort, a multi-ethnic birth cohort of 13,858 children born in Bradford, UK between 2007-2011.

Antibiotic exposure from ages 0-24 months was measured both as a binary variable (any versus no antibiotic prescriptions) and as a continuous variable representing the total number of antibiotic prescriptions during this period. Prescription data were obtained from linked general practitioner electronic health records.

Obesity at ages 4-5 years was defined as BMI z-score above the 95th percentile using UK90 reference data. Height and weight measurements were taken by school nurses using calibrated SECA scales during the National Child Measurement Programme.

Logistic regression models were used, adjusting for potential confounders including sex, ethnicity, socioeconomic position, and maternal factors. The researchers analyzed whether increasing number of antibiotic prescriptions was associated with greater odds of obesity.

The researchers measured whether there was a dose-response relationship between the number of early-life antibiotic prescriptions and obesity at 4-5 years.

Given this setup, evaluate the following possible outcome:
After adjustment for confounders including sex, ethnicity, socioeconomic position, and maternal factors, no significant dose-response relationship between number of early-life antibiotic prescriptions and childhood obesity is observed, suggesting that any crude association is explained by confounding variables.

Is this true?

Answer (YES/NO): NO